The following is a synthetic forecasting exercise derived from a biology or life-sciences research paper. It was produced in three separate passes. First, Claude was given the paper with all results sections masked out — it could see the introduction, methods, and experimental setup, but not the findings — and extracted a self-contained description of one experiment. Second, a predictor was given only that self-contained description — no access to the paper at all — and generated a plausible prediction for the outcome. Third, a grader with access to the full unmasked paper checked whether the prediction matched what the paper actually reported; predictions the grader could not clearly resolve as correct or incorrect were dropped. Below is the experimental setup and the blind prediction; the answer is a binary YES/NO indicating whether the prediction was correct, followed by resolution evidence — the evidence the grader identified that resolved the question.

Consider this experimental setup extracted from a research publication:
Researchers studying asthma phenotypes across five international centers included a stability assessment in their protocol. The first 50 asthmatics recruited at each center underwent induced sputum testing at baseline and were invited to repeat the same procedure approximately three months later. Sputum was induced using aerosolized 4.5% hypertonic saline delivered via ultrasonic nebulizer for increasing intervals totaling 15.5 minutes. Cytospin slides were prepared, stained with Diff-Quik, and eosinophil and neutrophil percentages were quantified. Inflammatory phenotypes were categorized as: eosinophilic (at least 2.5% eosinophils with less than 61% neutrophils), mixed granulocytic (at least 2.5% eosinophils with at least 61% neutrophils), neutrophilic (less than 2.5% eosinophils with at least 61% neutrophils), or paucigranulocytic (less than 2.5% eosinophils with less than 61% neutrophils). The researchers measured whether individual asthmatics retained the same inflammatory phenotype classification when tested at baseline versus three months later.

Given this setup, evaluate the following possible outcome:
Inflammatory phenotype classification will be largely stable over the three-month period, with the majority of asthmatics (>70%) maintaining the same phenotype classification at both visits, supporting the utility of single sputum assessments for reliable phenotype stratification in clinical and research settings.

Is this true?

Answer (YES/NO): NO